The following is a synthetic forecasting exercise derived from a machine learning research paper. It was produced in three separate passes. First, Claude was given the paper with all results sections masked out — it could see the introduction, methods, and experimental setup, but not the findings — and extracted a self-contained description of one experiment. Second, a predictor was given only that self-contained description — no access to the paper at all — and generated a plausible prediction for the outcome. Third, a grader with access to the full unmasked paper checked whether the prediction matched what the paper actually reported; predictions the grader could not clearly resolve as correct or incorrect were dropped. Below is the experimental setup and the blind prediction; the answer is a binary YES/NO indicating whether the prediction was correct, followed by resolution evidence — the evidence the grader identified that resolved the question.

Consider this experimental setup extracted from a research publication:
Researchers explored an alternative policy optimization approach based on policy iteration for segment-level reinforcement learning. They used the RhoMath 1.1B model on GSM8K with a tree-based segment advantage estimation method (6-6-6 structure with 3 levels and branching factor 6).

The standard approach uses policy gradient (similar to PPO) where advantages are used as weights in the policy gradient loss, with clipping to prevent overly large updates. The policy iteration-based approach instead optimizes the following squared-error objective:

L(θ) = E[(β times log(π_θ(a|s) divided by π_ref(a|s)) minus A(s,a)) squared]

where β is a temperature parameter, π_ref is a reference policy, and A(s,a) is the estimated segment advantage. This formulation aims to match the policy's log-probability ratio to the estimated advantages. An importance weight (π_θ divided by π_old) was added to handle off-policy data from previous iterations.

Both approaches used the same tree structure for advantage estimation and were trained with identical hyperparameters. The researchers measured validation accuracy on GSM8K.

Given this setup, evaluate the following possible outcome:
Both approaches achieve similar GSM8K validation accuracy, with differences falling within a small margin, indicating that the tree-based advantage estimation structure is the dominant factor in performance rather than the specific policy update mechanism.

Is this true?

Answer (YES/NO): NO